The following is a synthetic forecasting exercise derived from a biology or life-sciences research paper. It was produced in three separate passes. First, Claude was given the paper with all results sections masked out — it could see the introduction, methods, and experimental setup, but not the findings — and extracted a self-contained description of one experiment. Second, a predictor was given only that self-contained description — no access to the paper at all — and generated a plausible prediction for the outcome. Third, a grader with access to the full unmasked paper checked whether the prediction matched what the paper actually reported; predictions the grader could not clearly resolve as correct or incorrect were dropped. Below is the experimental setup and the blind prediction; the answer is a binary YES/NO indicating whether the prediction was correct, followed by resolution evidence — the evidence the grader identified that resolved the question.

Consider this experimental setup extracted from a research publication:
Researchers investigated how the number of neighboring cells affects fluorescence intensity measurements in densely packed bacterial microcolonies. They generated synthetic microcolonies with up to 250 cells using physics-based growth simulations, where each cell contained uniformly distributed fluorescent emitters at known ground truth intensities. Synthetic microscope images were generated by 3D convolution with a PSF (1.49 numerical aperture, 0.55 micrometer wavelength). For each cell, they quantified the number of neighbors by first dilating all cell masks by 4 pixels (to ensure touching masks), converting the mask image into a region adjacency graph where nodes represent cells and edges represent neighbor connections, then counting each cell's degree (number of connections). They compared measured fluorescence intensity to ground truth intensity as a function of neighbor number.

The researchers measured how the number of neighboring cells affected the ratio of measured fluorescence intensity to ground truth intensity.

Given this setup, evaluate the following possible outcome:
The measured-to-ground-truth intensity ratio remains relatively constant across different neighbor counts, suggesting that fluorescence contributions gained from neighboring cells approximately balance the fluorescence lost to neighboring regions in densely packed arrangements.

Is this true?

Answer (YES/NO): NO